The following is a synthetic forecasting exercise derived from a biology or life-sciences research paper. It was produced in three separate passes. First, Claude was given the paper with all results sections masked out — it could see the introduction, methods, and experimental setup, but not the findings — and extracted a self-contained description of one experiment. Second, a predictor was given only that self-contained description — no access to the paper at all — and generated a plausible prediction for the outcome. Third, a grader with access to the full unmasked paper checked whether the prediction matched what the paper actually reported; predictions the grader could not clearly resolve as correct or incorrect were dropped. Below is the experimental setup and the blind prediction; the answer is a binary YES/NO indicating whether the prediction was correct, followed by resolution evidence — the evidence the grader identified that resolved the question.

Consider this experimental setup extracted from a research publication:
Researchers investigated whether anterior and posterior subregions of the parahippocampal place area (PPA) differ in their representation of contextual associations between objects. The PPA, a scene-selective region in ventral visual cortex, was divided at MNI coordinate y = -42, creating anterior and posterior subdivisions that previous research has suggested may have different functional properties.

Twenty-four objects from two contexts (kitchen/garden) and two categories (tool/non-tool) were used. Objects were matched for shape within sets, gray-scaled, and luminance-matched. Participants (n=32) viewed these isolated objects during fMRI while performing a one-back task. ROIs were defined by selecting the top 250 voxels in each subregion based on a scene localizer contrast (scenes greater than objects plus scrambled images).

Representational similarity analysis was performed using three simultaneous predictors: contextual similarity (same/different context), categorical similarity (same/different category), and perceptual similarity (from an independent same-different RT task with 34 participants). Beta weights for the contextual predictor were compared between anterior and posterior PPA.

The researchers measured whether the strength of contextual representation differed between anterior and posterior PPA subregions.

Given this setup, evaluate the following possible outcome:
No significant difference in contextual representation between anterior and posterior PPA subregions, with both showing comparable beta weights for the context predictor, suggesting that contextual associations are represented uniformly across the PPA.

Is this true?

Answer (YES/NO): NO